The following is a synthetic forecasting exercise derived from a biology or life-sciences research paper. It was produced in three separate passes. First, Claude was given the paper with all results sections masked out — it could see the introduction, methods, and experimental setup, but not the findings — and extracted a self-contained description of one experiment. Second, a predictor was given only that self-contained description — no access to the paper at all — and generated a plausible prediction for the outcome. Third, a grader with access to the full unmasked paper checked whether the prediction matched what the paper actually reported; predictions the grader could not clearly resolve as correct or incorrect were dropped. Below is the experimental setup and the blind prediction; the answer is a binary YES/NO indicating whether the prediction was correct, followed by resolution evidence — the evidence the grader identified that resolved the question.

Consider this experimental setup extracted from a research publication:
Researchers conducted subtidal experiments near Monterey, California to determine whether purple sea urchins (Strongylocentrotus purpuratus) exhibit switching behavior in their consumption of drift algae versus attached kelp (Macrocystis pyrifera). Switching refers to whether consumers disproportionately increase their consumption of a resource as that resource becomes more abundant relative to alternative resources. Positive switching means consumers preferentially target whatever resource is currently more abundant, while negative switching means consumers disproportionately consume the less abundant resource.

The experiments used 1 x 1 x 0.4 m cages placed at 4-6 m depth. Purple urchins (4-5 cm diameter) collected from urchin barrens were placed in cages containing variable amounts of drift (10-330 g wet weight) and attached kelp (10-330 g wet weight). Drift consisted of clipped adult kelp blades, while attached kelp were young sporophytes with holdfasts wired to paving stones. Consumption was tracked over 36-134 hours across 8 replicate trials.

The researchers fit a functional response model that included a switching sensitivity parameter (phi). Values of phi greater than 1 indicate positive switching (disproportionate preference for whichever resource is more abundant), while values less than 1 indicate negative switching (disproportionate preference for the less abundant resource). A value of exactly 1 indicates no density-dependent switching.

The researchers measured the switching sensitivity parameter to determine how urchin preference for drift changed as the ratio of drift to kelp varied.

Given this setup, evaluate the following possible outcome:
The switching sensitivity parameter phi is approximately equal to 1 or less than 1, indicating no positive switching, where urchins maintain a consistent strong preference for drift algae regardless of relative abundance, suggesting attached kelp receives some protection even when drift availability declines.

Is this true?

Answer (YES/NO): NO